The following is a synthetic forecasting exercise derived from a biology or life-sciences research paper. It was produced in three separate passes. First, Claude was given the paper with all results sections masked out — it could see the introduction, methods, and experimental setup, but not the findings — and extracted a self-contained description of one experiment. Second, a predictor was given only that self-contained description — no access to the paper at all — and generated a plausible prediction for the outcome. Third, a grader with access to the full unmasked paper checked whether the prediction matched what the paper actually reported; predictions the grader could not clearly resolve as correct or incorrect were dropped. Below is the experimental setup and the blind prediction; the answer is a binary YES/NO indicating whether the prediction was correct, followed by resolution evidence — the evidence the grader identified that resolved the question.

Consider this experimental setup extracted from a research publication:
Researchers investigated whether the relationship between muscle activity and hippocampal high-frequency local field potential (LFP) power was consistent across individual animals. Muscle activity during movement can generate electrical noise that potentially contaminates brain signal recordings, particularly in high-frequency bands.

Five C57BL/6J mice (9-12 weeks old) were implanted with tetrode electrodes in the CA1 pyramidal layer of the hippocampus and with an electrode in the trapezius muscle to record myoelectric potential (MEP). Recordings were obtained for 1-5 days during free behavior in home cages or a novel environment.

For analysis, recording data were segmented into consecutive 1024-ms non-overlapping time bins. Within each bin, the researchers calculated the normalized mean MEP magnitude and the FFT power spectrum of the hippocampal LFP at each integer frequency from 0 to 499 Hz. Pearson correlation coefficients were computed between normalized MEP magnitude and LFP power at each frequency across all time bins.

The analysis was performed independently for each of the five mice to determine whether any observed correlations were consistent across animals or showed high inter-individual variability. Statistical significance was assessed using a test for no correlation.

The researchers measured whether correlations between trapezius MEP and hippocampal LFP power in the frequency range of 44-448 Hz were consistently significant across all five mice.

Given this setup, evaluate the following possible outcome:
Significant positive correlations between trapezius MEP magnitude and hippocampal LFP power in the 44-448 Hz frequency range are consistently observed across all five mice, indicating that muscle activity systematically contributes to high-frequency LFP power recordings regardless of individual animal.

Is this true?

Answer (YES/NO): YES